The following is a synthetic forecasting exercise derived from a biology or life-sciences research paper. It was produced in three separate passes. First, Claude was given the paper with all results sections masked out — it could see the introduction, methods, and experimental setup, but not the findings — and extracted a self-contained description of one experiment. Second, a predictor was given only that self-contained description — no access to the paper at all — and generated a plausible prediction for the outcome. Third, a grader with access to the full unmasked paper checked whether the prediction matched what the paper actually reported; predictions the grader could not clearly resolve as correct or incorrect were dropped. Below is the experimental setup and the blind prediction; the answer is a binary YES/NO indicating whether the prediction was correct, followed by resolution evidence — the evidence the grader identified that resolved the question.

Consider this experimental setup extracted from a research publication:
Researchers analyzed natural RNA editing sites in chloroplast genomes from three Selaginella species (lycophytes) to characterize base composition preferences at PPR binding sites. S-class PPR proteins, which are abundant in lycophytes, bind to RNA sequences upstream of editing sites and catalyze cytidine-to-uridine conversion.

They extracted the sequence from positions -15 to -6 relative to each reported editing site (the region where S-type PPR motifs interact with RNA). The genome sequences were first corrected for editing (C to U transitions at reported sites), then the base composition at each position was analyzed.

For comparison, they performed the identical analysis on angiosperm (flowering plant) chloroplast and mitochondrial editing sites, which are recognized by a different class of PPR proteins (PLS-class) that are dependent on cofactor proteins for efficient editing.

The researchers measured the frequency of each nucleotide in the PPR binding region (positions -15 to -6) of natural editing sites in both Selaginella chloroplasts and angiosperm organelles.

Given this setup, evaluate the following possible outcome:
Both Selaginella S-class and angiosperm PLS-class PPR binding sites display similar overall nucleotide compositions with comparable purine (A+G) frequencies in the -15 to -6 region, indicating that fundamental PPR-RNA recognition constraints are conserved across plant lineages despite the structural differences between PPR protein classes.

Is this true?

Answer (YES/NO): NO